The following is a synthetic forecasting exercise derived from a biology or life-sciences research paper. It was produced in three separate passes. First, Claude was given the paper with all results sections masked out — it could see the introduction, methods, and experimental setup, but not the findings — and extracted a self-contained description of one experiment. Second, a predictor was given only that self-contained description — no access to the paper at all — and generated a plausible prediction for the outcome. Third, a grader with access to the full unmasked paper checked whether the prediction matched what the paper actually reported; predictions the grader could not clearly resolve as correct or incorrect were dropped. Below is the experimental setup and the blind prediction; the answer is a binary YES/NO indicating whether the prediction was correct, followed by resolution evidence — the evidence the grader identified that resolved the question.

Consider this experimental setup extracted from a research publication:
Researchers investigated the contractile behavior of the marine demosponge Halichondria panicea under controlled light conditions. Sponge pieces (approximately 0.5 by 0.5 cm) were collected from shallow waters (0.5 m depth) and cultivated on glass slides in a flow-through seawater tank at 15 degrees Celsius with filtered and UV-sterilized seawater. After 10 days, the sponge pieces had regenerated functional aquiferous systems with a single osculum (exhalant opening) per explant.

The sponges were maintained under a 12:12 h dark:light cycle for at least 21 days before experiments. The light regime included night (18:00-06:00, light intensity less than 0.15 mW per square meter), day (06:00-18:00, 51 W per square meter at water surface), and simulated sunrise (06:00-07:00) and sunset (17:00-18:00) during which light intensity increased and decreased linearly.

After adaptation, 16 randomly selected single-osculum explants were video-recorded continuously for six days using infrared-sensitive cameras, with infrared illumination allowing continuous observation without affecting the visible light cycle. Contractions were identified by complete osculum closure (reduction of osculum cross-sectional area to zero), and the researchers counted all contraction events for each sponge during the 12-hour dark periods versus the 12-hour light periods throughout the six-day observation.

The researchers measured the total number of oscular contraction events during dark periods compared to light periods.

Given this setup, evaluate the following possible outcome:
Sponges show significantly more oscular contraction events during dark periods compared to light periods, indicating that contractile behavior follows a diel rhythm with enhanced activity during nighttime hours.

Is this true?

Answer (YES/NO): NO